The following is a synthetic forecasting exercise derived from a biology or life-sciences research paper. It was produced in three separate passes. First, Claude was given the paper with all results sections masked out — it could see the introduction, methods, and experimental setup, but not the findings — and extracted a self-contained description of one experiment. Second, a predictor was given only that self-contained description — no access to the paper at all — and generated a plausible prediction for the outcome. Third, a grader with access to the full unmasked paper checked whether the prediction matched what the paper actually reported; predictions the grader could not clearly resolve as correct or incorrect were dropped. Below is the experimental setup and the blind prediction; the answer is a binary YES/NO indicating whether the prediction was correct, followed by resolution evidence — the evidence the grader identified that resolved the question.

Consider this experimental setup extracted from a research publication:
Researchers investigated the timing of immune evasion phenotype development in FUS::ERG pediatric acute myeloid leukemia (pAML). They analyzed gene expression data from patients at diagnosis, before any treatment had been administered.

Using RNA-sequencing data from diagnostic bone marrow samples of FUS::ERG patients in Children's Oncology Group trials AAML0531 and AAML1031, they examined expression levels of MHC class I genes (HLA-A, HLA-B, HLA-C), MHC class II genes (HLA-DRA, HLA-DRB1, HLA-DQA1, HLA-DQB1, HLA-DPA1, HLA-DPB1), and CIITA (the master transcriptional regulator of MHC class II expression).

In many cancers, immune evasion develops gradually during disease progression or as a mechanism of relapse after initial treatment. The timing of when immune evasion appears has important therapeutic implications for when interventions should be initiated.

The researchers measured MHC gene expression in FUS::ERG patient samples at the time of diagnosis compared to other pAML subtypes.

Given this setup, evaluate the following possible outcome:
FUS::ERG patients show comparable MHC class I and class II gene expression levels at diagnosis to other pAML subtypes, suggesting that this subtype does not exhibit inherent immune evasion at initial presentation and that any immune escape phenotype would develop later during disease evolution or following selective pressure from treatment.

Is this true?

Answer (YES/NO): NO